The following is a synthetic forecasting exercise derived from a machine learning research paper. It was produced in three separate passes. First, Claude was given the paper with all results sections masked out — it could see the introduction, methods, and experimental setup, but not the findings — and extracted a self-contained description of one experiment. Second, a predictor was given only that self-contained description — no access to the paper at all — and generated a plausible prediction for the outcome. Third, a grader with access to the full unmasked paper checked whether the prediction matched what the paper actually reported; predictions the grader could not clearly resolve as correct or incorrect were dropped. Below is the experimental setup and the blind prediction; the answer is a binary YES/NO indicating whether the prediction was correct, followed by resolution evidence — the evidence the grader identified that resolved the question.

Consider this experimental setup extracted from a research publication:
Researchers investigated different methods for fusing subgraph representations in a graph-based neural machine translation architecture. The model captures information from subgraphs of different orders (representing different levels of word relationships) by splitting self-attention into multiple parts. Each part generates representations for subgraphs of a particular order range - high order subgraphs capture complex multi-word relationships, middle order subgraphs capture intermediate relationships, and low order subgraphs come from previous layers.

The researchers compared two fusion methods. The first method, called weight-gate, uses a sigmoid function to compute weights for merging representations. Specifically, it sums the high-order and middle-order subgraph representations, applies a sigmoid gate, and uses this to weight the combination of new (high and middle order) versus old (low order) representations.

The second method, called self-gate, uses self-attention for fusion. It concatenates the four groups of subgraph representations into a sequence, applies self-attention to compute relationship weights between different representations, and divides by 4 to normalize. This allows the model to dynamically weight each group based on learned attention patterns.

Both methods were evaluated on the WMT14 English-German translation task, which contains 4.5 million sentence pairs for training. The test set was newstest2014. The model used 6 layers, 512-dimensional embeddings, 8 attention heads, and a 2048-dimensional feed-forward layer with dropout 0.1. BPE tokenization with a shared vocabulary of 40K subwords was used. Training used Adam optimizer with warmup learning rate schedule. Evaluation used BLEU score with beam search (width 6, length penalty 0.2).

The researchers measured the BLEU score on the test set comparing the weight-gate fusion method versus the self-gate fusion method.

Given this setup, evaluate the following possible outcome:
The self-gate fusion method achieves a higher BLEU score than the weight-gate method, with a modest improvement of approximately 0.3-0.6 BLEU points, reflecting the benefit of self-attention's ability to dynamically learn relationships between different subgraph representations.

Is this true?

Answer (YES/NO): NO